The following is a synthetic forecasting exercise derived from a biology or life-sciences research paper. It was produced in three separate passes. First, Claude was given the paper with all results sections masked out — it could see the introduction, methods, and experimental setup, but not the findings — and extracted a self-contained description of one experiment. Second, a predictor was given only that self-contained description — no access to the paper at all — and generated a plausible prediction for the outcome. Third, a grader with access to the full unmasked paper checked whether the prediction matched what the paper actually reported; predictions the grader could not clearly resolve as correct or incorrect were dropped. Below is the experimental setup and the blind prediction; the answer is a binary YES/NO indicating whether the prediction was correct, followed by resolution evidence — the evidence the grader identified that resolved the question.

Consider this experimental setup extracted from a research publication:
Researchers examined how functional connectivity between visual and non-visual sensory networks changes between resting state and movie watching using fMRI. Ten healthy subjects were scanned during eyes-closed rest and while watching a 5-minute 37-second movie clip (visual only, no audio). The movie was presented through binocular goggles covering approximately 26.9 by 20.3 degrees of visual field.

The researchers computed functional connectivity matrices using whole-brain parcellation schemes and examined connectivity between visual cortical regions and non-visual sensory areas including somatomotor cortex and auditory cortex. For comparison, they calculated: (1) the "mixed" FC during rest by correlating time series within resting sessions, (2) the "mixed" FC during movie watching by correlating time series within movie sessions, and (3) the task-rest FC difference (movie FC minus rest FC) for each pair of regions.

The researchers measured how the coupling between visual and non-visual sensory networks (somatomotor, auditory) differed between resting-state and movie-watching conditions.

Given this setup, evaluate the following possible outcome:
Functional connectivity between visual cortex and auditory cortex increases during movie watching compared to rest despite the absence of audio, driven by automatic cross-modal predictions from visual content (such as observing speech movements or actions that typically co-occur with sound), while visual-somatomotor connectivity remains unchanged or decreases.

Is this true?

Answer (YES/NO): NO